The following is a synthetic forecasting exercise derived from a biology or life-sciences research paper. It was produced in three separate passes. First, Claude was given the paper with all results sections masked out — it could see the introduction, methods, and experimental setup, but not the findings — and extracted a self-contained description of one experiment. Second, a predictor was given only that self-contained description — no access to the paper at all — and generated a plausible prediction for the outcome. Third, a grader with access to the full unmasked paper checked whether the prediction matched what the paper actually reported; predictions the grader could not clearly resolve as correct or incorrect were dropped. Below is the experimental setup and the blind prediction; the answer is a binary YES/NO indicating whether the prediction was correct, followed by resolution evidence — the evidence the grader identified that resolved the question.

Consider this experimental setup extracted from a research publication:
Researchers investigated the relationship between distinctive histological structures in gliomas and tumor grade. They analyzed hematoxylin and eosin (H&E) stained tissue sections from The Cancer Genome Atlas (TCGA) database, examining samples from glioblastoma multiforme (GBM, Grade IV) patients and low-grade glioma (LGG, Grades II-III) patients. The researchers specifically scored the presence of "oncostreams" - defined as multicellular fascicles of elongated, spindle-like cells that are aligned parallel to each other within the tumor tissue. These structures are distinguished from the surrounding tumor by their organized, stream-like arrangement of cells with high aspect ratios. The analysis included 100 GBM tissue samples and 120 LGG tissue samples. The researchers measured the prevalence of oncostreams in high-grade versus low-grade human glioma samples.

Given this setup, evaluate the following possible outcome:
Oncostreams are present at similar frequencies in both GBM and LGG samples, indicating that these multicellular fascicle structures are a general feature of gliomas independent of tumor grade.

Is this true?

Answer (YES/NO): NO